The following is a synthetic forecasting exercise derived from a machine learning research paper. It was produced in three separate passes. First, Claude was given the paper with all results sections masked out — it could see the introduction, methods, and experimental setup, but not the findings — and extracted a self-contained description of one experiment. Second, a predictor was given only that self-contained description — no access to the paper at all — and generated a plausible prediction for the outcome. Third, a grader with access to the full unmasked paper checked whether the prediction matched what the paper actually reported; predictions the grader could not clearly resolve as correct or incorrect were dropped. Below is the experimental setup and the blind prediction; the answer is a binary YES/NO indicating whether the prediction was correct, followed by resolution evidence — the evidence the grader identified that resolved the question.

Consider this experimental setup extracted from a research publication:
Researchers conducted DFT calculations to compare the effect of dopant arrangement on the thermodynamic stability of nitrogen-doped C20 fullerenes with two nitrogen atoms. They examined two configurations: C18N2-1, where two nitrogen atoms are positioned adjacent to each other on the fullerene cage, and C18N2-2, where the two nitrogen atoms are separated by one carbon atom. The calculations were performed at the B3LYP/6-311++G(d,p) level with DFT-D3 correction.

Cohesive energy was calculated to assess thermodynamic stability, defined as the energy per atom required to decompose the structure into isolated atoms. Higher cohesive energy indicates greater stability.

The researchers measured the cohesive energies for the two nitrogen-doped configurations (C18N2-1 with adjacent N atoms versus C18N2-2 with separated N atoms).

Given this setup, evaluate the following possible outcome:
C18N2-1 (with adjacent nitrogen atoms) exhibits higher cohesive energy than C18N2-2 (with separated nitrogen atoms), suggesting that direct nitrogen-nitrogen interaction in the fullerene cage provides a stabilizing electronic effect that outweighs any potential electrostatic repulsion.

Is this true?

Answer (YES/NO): NO